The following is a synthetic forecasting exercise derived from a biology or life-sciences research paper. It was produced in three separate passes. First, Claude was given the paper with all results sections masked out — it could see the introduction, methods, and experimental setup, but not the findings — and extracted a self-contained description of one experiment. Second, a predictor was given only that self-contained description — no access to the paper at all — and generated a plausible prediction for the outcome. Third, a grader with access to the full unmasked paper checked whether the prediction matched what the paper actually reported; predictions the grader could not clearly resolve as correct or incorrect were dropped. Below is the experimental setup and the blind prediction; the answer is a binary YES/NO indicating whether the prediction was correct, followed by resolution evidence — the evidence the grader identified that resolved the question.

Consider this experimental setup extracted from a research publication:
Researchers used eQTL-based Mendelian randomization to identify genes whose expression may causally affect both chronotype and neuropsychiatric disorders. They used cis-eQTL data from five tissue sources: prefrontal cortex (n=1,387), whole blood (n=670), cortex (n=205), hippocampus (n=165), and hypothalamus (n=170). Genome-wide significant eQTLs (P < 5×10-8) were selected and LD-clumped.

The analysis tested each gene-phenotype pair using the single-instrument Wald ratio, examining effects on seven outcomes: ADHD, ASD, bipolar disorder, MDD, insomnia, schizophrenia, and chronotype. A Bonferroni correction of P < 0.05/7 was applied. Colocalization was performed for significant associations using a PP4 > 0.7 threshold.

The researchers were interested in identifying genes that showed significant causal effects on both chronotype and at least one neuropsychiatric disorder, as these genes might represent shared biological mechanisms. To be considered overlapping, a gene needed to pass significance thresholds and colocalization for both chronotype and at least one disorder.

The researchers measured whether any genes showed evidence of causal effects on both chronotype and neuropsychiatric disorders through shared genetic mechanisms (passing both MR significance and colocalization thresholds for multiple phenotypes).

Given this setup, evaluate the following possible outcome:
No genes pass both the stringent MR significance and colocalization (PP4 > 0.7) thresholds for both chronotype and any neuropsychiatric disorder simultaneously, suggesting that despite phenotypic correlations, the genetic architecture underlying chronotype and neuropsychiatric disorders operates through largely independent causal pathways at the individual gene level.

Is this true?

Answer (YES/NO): YES